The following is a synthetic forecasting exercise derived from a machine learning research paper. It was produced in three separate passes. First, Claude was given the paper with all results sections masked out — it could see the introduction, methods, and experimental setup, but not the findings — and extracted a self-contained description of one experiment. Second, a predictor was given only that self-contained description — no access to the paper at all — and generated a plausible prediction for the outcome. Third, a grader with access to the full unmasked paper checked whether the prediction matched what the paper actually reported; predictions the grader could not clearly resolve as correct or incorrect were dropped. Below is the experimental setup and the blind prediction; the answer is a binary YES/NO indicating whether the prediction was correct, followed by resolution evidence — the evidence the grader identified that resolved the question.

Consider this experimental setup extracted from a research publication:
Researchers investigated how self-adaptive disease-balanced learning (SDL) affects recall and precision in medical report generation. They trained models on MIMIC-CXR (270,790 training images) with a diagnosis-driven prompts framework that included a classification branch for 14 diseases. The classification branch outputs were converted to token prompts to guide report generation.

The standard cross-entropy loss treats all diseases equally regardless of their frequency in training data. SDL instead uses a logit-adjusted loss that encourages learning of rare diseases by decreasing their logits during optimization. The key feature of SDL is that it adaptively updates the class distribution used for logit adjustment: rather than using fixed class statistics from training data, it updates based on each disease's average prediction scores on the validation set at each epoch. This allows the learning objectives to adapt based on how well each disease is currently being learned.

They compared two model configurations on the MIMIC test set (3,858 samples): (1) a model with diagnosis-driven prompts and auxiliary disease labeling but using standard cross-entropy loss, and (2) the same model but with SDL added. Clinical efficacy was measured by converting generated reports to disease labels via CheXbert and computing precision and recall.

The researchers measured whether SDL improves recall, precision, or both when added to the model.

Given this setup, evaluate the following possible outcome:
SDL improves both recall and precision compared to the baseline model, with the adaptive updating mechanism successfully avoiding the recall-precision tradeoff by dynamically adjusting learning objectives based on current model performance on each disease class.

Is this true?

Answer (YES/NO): NO